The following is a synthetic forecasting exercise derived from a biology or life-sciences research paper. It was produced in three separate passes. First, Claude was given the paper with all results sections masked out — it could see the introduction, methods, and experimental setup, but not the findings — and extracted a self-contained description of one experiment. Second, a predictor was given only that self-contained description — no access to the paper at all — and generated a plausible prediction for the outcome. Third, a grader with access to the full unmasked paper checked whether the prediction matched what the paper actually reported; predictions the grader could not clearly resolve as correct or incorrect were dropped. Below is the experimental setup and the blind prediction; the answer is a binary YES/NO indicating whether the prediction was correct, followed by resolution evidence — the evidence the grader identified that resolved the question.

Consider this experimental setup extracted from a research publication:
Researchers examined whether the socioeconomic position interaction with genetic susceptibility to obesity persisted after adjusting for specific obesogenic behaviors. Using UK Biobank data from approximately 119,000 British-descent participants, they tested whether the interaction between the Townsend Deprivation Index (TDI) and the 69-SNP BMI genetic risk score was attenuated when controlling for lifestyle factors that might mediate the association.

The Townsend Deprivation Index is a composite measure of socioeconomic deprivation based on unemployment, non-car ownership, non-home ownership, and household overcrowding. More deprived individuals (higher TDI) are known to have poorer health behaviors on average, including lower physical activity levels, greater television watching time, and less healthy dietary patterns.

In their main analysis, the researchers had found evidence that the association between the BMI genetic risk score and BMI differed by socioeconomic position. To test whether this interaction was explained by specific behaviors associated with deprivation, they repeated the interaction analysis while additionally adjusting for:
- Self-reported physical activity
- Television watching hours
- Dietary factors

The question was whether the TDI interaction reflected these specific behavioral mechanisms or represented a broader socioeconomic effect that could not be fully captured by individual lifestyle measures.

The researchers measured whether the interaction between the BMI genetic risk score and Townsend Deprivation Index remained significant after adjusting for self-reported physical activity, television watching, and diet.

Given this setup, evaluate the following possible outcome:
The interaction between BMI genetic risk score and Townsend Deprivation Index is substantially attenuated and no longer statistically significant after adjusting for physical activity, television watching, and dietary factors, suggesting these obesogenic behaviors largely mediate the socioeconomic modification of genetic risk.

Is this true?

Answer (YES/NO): NO